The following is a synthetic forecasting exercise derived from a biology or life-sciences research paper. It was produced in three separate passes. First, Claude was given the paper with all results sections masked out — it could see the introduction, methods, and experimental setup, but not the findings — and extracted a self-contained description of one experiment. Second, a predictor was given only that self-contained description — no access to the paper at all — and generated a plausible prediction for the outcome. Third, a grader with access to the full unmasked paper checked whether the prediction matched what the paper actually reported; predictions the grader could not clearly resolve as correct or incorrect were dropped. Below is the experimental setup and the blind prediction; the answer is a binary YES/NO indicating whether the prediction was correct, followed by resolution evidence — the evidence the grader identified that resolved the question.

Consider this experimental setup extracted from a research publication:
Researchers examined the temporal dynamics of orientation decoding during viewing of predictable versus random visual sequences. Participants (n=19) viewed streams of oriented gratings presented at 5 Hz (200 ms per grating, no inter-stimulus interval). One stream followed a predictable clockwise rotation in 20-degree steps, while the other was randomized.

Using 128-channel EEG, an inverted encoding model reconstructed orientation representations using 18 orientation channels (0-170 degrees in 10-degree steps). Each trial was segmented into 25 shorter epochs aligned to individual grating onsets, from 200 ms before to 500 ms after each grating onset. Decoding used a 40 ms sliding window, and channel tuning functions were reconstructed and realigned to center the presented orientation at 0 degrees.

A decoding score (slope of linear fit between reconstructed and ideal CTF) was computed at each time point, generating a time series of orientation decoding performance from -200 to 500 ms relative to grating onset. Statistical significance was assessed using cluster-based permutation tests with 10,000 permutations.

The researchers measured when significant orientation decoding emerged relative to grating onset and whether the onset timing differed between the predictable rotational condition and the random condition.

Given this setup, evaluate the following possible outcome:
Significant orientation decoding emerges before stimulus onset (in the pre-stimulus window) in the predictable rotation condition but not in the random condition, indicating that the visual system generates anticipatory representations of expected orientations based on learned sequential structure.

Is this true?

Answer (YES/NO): NO